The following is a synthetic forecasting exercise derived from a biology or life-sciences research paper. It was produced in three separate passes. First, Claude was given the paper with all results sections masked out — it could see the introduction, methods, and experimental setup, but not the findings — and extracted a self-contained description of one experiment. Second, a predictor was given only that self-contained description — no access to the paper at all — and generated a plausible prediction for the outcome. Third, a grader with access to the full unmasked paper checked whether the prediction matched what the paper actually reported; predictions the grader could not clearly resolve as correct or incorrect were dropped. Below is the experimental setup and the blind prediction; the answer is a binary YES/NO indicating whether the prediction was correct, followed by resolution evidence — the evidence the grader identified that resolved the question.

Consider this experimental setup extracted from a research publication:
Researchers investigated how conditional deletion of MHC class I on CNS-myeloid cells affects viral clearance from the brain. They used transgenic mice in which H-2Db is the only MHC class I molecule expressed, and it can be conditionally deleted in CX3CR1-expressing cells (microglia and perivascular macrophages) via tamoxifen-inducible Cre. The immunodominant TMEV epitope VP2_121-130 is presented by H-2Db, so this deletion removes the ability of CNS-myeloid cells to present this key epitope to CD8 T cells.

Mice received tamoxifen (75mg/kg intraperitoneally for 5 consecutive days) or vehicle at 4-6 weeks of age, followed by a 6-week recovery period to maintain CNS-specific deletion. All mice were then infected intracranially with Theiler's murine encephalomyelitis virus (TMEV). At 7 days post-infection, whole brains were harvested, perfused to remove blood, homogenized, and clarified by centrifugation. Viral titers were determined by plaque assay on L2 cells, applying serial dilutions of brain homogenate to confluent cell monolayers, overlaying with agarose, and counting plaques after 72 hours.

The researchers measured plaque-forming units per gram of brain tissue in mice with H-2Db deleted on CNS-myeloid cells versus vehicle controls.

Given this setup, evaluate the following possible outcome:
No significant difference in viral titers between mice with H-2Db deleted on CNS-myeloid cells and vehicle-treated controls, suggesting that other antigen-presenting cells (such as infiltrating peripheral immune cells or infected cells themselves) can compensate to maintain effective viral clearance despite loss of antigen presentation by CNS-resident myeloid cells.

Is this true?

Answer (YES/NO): YES